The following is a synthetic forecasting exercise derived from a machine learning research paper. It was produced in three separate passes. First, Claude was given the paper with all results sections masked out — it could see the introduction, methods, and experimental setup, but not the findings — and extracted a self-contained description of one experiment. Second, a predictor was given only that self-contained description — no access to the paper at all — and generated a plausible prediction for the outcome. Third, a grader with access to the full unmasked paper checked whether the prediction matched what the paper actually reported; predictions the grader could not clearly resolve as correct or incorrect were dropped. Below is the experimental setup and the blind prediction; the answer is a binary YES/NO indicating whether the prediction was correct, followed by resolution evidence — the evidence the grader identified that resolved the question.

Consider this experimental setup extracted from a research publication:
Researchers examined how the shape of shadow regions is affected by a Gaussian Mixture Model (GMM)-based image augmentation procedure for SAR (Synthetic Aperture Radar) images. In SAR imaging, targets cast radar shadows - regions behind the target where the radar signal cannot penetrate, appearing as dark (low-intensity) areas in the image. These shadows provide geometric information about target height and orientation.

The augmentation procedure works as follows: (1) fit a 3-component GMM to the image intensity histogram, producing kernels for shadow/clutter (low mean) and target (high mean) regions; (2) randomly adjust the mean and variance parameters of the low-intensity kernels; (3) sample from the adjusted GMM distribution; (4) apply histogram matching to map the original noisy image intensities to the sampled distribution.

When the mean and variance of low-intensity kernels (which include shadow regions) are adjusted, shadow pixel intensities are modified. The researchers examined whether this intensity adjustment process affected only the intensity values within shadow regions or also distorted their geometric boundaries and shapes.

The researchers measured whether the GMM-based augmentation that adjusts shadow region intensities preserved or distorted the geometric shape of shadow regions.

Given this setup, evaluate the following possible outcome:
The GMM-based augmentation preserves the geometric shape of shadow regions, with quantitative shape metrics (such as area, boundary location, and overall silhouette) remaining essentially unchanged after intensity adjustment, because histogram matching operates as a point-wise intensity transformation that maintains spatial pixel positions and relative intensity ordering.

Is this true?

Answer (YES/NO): YES